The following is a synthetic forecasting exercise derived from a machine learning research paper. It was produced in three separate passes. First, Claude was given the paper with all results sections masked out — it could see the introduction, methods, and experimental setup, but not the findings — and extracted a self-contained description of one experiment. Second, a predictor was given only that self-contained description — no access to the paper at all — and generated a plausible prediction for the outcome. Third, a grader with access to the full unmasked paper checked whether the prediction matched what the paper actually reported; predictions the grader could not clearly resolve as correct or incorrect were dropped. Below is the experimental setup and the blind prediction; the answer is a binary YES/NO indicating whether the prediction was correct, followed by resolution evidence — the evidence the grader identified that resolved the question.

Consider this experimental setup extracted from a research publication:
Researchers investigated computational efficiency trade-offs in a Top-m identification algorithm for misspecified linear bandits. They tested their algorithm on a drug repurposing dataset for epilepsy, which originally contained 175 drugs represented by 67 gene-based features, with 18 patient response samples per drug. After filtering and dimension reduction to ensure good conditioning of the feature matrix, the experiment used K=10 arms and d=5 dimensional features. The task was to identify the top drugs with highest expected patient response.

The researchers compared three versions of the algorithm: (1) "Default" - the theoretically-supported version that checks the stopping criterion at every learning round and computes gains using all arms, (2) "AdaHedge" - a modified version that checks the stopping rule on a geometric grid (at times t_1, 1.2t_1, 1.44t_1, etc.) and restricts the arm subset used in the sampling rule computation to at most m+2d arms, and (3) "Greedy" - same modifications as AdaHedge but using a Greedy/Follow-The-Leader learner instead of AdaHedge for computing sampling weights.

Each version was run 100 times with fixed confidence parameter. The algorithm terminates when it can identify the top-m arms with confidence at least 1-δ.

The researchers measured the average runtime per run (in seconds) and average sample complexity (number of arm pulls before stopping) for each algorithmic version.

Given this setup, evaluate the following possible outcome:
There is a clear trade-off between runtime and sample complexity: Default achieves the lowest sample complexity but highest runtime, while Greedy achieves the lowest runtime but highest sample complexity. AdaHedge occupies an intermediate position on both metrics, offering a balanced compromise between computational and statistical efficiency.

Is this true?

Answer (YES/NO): NO